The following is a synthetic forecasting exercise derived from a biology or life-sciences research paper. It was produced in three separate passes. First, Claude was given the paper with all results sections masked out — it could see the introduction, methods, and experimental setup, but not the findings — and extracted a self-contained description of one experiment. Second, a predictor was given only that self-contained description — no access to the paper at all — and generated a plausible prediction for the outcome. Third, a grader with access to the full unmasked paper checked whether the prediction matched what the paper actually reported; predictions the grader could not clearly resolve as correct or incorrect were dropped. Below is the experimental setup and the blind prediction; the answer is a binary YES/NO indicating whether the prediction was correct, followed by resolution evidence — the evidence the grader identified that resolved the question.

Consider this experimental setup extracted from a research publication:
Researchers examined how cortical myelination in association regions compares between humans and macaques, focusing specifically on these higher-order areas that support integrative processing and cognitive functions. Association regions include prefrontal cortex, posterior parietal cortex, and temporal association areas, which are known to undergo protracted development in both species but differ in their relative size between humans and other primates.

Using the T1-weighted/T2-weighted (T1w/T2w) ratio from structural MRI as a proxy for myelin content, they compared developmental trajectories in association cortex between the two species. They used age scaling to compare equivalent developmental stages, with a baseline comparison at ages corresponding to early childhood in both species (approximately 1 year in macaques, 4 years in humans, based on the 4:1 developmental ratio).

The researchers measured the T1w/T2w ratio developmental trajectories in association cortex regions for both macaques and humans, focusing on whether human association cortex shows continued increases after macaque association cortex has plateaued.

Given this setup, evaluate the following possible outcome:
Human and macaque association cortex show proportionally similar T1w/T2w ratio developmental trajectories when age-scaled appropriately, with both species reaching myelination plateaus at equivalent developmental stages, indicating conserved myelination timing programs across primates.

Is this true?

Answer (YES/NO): NO